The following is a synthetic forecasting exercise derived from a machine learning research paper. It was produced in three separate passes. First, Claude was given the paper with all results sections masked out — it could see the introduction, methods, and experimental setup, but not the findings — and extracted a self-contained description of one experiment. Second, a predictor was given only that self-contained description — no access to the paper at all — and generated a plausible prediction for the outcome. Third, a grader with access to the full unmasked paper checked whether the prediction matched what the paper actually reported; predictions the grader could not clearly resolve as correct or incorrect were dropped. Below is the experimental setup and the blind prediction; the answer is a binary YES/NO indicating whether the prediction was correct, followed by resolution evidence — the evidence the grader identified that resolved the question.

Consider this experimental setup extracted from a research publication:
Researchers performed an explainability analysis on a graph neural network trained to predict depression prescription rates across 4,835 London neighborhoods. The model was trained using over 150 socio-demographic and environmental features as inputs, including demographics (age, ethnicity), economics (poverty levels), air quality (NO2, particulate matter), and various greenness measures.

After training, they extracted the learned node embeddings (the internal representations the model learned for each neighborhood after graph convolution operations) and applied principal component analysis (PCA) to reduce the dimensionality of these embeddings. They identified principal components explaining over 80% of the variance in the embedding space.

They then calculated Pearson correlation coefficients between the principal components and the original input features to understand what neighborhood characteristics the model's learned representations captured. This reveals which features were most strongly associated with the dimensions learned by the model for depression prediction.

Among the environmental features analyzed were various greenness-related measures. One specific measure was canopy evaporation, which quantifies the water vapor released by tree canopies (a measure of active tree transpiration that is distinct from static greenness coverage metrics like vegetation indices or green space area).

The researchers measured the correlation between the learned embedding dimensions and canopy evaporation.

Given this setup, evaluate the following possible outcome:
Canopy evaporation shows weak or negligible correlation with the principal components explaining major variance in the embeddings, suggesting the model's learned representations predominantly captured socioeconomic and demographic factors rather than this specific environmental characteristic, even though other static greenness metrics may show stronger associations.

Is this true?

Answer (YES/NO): NO